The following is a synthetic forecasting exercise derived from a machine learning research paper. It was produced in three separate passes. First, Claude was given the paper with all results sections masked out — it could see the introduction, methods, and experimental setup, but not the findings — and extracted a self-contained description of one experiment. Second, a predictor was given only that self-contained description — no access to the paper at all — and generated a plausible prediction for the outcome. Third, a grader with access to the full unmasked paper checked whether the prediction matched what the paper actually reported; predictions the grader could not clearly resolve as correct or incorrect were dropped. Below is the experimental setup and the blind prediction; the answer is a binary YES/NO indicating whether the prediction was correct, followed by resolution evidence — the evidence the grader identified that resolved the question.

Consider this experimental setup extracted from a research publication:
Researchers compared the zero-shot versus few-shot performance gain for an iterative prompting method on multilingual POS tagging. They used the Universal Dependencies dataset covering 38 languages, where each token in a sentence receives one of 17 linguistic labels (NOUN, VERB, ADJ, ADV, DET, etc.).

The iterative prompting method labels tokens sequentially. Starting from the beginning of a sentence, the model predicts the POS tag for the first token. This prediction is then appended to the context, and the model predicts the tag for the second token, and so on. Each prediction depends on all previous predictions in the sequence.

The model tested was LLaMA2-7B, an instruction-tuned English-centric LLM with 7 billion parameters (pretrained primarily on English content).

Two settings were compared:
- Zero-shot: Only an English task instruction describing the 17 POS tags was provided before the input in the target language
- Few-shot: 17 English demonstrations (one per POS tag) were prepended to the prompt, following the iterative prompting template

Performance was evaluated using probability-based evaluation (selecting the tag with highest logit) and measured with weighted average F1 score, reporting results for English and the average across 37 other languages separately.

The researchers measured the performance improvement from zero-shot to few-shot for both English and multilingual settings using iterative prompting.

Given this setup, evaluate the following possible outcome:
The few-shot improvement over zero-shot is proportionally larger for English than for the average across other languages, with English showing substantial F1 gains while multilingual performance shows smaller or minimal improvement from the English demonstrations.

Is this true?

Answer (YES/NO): NO